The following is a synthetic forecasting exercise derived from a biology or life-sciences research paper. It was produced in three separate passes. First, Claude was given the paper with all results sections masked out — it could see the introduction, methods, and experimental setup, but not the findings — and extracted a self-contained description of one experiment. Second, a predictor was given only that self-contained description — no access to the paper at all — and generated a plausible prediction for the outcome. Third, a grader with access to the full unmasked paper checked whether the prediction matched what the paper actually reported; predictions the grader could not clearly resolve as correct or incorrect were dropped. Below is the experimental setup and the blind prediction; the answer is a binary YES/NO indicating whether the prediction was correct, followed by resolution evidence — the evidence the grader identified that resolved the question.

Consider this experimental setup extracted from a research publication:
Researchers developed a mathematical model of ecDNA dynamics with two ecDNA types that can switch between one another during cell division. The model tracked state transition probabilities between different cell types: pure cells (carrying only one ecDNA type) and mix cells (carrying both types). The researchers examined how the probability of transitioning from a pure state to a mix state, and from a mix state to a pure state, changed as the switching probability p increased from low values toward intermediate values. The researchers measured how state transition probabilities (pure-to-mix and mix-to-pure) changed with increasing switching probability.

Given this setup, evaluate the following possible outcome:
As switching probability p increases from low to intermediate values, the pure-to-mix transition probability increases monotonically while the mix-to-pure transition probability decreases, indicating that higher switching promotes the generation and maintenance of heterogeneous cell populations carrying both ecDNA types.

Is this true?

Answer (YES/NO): YES